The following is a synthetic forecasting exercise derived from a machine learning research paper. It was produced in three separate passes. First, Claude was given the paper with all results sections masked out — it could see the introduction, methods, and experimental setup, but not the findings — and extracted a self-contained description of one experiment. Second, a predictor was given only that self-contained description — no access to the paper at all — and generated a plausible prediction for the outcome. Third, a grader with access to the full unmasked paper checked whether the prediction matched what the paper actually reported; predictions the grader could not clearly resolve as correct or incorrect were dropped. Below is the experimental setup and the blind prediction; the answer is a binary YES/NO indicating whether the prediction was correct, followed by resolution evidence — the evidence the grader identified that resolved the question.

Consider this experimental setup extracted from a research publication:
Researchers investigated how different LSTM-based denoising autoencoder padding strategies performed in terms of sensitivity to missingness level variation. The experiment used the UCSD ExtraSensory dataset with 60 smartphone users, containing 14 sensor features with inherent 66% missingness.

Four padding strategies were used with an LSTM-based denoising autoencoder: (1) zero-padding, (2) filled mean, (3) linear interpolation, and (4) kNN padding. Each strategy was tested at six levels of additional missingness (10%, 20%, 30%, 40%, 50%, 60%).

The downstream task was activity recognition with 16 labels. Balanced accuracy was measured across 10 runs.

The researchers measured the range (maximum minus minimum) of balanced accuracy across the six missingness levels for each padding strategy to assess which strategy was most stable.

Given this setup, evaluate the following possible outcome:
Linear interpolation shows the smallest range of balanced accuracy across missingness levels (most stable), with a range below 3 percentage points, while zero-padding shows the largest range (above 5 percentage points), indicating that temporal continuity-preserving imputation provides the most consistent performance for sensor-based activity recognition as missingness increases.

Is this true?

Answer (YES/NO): NO